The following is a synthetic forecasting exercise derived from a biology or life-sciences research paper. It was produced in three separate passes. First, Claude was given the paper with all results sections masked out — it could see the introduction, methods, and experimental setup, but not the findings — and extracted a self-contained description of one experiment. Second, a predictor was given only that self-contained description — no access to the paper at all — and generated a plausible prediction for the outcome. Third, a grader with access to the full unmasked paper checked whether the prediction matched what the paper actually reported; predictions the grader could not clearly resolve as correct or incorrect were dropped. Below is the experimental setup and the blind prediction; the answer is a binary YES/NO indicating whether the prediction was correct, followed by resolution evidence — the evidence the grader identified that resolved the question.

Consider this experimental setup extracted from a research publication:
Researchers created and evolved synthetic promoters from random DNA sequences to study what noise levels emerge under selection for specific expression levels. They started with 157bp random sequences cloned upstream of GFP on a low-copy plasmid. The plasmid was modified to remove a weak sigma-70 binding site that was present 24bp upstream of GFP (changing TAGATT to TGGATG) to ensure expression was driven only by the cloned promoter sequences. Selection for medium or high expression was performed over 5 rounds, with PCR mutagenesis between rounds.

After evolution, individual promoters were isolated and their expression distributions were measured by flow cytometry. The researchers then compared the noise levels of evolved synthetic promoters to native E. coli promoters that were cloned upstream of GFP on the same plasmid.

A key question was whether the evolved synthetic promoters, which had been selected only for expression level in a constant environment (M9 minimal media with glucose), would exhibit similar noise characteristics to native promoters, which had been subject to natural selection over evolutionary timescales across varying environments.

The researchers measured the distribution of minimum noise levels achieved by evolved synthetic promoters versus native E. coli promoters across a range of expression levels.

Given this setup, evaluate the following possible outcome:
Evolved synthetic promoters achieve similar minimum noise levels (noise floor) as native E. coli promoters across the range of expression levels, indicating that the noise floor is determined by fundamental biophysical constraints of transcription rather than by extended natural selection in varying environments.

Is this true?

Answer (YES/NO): YES